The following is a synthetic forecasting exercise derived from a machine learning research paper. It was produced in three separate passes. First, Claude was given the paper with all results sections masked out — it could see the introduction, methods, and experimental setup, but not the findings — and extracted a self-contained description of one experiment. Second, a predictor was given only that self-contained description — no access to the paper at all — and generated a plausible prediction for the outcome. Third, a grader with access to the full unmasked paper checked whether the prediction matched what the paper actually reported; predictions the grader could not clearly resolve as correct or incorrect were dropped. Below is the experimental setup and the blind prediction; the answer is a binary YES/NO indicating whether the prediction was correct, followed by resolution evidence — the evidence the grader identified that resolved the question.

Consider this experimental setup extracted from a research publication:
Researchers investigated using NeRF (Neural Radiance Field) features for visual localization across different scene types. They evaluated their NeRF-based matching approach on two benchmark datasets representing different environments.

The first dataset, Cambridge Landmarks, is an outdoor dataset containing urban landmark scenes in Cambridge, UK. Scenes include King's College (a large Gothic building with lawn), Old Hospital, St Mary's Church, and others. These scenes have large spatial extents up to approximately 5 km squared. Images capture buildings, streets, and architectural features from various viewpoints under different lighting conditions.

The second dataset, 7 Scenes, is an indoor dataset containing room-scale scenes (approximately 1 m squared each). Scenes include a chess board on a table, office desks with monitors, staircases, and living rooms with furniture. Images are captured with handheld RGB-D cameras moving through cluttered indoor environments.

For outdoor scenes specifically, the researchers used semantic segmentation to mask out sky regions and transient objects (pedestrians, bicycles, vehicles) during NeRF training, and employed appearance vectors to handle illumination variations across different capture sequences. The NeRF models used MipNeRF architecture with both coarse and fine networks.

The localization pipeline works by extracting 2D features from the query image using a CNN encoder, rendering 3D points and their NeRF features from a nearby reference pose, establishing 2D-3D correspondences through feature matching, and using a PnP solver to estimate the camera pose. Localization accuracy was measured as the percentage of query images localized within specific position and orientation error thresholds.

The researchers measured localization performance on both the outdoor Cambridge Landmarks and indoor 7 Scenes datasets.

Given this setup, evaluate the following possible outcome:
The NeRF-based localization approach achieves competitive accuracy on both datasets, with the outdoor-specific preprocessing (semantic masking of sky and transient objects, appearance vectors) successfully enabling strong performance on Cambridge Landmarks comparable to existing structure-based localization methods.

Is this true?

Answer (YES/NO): NO